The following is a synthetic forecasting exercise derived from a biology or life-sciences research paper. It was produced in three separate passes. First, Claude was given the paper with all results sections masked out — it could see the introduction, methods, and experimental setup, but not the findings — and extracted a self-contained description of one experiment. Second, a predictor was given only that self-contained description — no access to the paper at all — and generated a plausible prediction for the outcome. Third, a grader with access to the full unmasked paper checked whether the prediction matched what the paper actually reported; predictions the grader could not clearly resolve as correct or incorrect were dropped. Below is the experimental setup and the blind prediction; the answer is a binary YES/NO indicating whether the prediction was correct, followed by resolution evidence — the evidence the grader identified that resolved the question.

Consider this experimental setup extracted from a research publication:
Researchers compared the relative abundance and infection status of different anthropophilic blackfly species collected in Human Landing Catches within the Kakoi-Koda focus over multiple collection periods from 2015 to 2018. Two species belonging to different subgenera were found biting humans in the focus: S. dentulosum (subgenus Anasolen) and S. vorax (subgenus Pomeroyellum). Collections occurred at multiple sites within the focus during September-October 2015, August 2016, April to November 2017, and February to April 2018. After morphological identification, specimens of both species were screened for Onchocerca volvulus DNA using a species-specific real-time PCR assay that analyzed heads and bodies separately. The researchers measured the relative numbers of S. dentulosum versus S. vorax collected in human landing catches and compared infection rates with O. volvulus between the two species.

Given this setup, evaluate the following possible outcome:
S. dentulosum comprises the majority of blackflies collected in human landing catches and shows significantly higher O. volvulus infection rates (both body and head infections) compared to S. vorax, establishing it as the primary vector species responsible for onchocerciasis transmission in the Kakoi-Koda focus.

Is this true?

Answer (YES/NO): NO